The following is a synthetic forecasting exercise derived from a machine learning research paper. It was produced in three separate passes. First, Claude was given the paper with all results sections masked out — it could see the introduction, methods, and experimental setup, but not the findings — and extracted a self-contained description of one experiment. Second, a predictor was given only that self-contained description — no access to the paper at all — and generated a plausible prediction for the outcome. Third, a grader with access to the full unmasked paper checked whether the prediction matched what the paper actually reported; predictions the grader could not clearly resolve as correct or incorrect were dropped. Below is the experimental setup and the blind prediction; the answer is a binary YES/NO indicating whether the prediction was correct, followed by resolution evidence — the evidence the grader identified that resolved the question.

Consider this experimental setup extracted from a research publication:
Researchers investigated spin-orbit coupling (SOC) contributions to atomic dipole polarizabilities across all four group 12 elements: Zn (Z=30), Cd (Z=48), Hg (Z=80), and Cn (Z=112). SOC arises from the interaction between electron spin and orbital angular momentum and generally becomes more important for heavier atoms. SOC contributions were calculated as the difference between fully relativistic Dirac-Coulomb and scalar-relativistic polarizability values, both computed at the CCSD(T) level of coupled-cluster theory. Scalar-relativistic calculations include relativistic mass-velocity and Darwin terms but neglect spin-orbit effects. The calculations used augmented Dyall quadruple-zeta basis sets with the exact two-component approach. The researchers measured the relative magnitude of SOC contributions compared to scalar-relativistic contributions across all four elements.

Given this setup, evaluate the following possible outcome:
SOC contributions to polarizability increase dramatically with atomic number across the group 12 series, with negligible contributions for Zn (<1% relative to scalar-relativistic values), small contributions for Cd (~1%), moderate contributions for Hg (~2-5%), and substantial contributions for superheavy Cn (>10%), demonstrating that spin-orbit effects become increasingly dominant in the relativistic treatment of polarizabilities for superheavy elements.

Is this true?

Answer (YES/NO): NO